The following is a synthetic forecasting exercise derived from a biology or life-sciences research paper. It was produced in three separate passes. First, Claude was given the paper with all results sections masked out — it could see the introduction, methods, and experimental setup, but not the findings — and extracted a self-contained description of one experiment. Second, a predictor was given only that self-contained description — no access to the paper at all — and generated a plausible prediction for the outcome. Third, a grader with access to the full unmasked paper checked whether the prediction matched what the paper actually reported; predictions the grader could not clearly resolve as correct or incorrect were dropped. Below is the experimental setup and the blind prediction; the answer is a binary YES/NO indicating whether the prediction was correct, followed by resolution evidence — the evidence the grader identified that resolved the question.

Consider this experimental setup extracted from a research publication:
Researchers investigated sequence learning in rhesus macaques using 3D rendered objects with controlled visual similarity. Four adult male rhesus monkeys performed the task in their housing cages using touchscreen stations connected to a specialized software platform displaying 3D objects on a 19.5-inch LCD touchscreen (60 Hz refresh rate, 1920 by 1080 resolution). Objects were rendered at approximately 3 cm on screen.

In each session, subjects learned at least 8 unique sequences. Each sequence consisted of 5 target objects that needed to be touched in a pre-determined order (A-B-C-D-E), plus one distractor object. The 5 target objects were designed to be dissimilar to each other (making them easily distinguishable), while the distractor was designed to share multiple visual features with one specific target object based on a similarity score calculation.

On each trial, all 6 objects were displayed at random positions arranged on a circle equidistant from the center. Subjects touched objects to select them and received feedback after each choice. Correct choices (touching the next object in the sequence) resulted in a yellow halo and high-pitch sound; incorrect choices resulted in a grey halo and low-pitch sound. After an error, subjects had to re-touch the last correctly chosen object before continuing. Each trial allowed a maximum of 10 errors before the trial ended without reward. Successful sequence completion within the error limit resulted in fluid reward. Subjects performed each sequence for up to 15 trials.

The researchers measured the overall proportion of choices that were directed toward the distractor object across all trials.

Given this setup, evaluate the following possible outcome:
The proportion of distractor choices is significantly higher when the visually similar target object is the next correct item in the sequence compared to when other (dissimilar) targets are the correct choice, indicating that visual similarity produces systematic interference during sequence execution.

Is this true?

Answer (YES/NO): YES